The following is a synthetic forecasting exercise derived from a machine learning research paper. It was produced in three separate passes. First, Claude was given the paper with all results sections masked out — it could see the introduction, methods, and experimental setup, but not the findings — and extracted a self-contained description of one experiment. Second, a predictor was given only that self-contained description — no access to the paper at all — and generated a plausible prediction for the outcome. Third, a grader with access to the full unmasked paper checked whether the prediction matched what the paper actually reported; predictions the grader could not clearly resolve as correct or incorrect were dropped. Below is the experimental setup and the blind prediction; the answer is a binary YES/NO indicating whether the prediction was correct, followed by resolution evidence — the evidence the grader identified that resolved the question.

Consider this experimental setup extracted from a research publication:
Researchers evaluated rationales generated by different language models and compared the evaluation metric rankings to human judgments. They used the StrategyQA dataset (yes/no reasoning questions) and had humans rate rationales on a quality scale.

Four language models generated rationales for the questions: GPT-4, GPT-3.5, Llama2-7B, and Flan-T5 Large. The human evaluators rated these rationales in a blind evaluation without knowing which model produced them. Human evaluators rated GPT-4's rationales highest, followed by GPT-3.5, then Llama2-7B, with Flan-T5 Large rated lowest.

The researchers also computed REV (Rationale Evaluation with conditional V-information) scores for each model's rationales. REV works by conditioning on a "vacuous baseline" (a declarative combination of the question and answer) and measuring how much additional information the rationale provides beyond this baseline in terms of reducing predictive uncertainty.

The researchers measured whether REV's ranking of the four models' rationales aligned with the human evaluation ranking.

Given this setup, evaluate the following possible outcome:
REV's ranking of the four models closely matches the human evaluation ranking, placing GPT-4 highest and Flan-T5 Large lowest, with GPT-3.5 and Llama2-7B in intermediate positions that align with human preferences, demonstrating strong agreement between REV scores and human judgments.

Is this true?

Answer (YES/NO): NO